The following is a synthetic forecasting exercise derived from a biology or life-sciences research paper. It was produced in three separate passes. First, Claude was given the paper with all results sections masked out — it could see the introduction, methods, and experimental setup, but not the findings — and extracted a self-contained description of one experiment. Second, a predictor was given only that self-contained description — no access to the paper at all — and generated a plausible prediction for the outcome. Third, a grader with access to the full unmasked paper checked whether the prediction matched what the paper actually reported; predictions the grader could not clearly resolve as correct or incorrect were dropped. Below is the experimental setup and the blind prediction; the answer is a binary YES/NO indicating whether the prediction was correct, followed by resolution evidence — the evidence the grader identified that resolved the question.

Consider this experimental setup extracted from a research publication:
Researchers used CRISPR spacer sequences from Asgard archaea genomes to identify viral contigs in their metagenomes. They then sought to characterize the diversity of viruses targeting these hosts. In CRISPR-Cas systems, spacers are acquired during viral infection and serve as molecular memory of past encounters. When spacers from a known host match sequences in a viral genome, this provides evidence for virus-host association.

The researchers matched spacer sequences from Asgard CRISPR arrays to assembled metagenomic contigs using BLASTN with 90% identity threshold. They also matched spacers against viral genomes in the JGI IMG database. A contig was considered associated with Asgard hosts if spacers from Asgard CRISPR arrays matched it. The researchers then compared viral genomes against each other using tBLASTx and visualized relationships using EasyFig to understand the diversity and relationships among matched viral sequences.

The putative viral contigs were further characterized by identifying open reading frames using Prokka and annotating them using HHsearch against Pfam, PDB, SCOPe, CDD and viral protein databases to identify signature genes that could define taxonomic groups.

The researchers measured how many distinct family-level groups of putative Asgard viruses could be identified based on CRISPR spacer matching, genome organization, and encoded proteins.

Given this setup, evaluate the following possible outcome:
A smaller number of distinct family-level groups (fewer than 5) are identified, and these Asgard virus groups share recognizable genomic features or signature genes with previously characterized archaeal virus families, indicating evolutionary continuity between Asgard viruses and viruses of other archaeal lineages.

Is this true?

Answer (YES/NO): YES